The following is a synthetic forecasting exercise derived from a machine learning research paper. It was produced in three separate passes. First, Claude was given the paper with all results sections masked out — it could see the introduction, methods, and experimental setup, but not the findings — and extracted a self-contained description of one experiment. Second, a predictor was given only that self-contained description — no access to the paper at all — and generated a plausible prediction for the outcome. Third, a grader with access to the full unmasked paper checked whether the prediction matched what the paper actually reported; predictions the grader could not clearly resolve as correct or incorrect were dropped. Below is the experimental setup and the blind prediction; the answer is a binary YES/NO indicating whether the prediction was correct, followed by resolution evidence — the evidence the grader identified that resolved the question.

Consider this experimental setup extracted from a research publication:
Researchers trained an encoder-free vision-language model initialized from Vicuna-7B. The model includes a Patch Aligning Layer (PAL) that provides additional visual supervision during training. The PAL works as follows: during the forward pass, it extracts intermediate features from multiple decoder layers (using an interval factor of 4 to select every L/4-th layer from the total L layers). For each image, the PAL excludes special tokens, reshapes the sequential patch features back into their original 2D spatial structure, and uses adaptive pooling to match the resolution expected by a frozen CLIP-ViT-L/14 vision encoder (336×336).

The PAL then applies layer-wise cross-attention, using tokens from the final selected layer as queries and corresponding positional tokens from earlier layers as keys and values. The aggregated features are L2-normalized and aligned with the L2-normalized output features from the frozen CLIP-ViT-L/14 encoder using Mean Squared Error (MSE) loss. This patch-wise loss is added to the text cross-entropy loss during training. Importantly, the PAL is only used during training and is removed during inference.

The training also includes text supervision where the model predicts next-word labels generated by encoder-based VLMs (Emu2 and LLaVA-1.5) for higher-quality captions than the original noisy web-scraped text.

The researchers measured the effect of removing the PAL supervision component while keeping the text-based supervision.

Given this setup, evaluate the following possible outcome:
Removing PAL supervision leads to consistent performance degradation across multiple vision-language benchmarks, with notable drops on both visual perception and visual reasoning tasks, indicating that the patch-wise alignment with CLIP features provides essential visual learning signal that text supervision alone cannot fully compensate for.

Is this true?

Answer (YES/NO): YES